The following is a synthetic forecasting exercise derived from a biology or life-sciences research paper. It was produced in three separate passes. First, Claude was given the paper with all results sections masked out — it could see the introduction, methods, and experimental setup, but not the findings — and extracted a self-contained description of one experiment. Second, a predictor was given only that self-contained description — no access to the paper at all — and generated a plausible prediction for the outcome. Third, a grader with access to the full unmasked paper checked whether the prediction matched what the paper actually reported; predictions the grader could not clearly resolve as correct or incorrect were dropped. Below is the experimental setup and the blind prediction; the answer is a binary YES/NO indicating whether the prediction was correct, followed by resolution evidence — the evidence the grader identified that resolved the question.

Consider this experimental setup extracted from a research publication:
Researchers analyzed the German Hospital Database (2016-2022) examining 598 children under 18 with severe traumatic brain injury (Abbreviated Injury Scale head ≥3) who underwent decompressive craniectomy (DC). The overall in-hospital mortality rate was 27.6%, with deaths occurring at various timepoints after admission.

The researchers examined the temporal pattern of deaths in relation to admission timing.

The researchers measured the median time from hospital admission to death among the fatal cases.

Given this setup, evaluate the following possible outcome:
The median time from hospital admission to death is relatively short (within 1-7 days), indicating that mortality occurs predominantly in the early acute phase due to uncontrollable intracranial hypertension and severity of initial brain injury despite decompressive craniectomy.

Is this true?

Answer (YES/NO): YES